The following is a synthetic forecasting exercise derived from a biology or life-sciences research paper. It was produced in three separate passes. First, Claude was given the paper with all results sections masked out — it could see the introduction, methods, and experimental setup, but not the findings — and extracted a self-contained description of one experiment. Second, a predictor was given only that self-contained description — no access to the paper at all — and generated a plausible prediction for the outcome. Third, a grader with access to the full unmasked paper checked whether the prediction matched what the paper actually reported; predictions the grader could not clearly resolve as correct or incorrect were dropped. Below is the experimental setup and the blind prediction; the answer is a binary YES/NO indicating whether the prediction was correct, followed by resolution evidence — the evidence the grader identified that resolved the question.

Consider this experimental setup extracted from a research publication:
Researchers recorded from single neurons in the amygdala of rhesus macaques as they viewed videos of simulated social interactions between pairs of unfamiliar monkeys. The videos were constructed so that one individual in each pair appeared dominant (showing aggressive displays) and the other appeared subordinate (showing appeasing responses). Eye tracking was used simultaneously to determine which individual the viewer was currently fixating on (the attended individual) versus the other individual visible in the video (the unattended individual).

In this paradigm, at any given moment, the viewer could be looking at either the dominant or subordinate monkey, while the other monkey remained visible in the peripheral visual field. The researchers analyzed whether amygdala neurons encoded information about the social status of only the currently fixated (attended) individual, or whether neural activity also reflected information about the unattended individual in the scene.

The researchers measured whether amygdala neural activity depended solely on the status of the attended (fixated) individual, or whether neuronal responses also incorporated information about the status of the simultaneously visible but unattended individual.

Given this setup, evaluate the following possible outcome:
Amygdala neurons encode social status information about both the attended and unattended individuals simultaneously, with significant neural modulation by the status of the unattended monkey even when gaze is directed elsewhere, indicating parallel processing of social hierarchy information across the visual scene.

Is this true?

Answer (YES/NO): YES